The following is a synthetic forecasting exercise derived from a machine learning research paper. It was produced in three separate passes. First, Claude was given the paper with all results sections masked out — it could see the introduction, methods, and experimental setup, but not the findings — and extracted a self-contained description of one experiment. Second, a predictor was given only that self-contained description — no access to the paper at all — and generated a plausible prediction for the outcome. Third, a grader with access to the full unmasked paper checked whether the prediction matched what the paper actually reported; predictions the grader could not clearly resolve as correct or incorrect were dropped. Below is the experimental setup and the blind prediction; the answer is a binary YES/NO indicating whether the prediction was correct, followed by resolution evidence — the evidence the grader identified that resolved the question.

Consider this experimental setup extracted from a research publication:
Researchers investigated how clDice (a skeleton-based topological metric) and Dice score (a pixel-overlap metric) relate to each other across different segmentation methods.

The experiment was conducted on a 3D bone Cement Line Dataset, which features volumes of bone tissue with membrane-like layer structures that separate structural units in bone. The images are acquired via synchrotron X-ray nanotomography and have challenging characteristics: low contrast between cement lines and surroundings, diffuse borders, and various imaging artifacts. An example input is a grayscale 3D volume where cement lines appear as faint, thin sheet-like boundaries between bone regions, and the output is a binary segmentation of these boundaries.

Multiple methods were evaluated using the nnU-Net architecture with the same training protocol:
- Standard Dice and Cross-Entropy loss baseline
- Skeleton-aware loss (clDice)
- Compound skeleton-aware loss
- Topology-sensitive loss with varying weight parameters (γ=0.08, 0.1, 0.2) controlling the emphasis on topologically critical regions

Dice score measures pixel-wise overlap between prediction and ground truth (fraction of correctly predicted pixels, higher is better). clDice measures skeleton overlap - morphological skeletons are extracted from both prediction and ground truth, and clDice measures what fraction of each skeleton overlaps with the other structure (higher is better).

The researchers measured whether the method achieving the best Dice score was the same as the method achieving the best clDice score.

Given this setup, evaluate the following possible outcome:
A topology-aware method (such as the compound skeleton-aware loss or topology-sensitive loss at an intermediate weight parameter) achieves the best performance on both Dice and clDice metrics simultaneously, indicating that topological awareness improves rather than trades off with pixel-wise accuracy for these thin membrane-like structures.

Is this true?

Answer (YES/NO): NO